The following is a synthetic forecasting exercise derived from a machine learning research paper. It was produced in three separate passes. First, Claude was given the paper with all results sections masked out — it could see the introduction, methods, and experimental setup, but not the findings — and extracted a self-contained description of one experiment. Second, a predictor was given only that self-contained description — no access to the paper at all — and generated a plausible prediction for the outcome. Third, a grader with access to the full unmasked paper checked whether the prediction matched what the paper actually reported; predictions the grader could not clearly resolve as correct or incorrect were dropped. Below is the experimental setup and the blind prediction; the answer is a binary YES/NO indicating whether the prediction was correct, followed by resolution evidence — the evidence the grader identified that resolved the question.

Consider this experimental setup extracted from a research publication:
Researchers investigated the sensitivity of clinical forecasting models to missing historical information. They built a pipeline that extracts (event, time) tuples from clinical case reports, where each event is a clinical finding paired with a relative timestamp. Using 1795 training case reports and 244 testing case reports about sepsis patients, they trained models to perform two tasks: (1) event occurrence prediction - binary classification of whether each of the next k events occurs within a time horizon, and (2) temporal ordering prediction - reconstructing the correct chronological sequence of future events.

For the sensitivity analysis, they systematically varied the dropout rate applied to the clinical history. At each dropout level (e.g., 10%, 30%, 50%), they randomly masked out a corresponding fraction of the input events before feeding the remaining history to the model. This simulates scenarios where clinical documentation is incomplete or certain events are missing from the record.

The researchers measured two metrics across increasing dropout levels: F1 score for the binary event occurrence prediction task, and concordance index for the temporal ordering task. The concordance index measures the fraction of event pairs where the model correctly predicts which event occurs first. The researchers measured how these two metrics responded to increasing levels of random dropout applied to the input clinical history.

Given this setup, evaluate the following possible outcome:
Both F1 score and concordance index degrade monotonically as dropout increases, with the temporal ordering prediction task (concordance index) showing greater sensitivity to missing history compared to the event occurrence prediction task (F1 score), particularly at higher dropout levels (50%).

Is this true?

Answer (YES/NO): NO